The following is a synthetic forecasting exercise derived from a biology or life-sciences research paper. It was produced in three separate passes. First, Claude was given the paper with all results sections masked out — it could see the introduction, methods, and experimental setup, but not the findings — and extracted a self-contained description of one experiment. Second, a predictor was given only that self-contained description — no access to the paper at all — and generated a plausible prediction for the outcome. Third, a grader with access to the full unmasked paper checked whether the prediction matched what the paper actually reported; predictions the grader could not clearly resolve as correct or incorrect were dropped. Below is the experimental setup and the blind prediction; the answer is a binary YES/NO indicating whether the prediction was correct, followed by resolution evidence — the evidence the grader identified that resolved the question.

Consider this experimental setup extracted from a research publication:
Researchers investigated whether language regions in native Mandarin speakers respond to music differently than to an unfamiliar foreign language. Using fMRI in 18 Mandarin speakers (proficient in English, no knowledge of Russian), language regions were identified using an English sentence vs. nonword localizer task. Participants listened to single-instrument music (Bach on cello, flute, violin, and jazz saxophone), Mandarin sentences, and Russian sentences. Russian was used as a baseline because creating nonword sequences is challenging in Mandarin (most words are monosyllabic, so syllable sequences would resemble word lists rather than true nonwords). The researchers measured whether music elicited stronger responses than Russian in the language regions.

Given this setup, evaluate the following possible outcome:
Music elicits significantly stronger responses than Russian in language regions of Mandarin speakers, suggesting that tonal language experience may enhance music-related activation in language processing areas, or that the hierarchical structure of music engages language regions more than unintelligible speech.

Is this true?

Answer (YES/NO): NO